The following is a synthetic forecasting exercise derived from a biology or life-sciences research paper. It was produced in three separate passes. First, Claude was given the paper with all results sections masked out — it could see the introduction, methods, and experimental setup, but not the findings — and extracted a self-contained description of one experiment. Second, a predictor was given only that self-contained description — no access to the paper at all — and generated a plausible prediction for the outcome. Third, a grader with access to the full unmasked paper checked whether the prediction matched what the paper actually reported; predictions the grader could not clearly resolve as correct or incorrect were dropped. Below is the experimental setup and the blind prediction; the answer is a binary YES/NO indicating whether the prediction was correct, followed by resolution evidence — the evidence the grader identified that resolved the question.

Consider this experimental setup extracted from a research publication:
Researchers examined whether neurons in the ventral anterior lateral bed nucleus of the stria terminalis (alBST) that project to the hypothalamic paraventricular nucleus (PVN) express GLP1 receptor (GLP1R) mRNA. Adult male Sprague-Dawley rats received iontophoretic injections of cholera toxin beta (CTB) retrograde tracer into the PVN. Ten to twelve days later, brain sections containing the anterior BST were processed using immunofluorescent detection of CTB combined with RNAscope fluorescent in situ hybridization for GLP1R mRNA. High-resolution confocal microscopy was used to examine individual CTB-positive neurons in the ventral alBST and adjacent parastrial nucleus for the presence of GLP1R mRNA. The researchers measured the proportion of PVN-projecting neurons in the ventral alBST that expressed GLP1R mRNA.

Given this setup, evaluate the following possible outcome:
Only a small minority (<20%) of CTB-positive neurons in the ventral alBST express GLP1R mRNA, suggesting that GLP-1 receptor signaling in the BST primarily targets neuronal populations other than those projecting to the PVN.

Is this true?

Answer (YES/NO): YES